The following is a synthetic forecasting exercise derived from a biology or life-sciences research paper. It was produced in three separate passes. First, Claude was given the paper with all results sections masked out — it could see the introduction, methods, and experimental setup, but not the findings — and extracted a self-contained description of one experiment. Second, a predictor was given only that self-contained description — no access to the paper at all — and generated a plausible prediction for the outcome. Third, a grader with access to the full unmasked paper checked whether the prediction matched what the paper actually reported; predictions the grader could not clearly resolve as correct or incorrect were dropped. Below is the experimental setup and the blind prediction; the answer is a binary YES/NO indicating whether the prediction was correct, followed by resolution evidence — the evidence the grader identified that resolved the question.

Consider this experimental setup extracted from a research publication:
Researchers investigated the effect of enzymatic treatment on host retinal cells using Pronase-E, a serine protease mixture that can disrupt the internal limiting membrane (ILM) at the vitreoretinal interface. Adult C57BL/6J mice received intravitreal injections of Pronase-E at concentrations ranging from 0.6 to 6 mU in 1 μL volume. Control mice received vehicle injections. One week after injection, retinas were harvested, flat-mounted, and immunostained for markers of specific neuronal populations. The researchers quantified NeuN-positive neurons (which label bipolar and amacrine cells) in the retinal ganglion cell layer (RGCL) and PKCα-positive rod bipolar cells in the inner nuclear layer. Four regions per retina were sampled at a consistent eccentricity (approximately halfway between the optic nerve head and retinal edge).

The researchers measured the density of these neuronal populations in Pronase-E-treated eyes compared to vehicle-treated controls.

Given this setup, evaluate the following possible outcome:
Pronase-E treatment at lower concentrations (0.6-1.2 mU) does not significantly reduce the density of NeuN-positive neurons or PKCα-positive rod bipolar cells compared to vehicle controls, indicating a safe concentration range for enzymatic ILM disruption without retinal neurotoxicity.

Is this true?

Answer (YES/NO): YES